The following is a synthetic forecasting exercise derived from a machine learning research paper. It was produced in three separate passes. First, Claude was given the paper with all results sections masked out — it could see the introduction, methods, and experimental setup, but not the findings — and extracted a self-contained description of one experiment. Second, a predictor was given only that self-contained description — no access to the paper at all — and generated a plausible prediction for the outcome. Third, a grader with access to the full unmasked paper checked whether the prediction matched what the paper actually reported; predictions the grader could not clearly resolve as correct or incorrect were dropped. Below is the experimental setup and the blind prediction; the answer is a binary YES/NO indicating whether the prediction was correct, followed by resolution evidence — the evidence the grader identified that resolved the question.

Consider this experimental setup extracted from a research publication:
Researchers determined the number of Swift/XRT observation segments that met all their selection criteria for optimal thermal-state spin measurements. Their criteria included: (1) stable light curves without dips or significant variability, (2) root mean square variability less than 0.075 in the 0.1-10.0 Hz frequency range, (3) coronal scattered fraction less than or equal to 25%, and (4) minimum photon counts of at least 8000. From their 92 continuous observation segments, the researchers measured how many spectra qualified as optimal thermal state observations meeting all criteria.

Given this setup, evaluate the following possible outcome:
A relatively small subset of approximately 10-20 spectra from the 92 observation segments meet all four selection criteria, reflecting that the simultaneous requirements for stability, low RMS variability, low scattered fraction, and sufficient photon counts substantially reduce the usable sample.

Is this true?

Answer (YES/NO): YES